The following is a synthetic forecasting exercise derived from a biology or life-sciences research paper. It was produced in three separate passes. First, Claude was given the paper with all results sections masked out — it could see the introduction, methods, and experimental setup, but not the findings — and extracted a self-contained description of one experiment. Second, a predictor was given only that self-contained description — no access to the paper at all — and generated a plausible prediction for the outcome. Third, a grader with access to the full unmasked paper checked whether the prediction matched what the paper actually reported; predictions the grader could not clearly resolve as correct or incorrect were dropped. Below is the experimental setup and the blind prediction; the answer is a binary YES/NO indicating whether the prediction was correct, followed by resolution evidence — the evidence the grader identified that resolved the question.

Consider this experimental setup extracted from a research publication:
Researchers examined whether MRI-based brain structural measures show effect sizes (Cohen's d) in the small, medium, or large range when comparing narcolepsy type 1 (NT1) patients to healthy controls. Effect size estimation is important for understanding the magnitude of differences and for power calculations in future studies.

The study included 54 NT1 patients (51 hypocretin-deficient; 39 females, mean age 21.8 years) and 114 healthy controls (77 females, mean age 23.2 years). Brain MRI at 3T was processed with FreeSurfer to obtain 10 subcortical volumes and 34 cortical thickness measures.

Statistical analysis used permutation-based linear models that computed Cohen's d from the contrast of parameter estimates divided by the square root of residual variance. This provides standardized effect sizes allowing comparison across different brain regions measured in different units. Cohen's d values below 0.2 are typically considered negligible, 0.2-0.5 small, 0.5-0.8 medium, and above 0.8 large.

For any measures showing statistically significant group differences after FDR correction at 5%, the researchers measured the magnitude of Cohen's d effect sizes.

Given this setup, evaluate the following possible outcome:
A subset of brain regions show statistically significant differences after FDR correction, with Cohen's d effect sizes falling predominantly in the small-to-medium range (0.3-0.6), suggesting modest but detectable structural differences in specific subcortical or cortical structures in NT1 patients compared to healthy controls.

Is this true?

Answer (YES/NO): NO